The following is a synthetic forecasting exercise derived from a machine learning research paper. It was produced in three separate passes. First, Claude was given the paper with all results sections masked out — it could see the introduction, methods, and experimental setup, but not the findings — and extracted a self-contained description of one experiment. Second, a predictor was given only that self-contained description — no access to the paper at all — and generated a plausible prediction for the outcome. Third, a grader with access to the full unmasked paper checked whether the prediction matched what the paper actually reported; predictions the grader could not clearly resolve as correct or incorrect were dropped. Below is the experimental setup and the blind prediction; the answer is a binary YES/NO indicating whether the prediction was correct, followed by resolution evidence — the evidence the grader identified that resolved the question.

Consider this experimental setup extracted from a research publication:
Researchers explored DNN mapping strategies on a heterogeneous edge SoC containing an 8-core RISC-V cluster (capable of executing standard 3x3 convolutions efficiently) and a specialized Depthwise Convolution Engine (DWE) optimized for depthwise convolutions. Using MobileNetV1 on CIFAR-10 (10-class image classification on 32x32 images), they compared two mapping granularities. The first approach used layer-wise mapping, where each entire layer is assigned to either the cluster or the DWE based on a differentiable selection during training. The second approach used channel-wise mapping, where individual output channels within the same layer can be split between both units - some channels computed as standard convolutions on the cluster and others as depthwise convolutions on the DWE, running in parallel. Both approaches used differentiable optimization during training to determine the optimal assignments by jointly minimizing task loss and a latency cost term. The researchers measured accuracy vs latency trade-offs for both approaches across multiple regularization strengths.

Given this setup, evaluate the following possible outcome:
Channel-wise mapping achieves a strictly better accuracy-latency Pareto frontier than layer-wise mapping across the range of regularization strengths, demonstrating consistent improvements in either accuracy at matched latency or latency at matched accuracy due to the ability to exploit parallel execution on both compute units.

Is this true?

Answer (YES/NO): NO